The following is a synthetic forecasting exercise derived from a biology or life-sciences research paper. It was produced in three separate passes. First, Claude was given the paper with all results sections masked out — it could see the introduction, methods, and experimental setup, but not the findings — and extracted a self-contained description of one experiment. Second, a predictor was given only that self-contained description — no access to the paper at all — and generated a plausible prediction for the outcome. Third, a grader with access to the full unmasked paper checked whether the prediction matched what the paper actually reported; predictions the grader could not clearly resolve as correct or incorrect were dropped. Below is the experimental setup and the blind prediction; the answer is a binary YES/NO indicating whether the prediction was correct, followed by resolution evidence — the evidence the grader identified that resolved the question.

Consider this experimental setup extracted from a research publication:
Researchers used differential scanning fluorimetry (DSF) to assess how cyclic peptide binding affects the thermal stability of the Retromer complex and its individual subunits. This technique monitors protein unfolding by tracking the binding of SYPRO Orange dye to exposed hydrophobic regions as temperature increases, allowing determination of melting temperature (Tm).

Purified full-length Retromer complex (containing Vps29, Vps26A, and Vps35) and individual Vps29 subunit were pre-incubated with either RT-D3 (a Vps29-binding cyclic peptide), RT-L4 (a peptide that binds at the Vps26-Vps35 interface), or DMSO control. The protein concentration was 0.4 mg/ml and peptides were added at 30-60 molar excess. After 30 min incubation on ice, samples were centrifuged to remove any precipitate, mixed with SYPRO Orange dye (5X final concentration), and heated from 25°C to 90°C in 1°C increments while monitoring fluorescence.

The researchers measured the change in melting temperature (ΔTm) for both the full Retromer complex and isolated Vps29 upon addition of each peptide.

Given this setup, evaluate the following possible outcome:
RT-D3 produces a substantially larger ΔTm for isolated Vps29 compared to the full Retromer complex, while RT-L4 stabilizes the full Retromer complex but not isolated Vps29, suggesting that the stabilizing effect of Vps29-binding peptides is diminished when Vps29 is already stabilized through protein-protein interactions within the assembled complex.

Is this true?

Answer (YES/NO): YES